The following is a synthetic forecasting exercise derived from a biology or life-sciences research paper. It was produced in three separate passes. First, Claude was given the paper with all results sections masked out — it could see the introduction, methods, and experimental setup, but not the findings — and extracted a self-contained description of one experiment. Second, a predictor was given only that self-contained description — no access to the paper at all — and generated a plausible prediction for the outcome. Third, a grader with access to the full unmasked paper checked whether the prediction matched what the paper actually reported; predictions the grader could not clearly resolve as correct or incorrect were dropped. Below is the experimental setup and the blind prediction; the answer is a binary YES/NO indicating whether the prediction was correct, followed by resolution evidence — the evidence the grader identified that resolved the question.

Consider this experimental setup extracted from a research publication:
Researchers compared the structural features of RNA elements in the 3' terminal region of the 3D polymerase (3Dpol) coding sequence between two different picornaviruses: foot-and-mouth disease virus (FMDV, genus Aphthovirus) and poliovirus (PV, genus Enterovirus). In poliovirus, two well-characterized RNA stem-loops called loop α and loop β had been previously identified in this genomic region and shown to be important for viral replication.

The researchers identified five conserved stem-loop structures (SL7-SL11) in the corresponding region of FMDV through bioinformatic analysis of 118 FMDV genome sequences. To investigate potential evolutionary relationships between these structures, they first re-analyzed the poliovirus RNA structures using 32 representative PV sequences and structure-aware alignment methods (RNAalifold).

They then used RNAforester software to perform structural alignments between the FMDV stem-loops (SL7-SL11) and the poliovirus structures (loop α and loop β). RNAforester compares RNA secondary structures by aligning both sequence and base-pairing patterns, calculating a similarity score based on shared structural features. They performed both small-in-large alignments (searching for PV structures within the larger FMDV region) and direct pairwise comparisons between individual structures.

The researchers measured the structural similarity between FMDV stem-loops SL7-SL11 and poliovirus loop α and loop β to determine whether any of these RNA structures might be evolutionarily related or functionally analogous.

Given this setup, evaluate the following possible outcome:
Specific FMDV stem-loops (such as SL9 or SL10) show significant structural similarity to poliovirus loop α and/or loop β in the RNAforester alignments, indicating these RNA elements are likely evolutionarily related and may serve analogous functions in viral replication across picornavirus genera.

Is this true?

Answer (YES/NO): NO